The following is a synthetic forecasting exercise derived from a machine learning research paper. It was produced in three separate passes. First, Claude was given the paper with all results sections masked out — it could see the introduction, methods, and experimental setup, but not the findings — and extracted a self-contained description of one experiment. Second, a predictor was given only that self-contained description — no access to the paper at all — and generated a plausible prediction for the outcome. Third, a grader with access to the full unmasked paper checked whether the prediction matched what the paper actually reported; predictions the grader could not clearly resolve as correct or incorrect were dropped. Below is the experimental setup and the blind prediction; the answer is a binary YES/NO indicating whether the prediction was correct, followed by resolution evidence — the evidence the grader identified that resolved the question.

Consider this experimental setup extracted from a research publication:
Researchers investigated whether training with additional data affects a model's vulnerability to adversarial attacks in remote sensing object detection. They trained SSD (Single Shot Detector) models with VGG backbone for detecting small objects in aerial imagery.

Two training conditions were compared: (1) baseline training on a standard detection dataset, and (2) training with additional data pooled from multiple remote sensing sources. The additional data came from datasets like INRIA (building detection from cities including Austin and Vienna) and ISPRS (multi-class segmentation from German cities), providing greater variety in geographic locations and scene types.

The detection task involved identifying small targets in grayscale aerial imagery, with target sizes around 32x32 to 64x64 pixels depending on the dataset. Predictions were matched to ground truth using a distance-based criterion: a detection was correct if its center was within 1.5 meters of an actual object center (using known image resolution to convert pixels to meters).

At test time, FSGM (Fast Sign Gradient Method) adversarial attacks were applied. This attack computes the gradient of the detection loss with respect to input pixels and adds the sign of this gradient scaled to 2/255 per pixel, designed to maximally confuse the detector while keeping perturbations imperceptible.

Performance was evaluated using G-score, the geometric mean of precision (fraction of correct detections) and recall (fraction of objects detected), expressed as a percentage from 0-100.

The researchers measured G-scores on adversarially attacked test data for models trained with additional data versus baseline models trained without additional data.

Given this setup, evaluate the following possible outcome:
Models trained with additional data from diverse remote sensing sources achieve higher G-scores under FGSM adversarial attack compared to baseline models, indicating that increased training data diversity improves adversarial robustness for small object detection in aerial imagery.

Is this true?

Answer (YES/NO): NO